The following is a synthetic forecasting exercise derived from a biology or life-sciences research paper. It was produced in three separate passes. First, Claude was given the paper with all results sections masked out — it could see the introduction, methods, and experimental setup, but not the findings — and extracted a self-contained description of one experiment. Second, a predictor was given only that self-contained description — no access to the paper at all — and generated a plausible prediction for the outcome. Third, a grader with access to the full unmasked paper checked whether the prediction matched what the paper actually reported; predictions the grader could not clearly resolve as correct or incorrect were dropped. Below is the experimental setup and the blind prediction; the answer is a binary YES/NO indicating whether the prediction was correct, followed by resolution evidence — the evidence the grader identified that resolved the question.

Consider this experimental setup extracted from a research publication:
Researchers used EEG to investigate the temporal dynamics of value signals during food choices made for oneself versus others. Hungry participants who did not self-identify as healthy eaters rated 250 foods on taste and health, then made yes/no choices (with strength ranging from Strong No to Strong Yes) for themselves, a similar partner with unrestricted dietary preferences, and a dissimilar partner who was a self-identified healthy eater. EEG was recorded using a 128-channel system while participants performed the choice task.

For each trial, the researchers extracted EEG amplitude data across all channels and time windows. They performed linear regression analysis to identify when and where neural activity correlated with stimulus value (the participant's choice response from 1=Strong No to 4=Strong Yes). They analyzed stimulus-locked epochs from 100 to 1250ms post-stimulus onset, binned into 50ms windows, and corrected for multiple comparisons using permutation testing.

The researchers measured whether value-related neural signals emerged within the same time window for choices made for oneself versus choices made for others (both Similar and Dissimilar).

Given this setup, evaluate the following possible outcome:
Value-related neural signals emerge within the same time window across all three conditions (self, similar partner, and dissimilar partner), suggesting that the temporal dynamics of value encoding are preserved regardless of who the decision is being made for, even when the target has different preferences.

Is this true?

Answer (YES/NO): YES